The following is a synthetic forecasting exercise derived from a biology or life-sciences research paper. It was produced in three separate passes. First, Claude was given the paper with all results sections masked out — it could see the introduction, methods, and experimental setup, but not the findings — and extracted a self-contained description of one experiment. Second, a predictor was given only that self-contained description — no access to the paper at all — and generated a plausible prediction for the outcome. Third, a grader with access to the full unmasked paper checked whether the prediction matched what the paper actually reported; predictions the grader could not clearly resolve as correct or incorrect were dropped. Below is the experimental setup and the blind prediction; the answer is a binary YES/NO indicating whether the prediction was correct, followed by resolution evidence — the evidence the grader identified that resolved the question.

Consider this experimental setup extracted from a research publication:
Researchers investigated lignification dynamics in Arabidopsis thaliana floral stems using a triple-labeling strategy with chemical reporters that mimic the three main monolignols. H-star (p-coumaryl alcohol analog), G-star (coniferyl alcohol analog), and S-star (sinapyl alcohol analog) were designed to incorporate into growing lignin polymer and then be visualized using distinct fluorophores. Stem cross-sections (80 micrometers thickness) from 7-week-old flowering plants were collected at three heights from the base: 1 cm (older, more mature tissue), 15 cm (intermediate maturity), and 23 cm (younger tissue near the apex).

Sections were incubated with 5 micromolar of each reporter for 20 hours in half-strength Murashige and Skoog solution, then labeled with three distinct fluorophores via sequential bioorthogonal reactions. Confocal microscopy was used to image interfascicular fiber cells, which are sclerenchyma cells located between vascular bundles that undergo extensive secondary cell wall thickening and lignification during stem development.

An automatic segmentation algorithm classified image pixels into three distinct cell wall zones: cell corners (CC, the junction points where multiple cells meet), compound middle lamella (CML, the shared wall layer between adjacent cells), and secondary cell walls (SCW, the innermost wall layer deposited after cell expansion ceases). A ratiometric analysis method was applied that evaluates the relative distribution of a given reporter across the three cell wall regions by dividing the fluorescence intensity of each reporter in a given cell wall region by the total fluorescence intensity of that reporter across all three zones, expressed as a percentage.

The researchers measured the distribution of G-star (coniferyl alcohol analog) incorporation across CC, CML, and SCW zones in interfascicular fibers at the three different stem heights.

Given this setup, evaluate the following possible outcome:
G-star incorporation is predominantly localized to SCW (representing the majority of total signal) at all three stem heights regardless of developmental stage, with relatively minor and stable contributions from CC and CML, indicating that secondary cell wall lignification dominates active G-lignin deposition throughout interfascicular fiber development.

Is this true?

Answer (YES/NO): NO